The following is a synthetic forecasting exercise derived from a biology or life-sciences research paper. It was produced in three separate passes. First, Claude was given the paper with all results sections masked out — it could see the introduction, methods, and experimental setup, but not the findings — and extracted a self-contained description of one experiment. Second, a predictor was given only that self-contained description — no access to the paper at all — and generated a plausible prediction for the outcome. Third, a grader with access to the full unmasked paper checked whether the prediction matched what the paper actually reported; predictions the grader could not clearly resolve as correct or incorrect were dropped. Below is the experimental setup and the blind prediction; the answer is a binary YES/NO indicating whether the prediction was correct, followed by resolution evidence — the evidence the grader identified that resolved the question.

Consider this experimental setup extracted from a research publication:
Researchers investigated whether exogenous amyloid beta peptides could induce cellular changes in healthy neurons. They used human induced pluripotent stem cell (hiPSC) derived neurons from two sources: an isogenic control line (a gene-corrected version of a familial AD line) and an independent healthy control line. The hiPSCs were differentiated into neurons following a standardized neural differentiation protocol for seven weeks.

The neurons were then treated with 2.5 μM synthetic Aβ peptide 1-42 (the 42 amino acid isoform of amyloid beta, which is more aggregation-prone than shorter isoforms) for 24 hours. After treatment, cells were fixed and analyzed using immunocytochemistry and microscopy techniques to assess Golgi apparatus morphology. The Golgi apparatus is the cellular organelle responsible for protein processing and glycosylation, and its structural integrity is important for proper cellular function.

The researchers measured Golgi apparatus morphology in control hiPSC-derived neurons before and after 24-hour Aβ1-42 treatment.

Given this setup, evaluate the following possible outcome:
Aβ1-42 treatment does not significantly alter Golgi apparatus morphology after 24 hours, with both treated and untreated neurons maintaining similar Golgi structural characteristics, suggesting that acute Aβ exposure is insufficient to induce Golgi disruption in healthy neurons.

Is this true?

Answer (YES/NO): NO